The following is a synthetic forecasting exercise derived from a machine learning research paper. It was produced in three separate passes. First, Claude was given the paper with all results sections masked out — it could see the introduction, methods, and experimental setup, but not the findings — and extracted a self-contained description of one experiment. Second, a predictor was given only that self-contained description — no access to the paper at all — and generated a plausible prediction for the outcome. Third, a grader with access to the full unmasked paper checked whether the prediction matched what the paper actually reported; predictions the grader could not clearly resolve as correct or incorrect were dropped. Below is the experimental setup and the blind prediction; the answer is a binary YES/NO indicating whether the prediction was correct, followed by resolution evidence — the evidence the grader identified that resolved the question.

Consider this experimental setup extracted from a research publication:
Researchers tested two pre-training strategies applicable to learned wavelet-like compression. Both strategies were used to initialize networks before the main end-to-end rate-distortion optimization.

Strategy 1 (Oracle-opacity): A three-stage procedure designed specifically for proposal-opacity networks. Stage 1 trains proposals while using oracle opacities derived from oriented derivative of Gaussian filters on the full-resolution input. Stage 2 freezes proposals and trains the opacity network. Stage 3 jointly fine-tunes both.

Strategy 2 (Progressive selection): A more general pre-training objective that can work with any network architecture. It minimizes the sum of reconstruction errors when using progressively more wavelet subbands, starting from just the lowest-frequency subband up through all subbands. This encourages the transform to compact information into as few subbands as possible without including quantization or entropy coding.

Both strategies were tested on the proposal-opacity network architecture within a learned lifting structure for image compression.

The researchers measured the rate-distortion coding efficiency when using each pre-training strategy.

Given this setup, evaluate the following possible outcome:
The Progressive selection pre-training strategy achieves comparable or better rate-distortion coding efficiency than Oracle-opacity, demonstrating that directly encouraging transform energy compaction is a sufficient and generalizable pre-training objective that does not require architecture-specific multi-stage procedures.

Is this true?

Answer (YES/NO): YES